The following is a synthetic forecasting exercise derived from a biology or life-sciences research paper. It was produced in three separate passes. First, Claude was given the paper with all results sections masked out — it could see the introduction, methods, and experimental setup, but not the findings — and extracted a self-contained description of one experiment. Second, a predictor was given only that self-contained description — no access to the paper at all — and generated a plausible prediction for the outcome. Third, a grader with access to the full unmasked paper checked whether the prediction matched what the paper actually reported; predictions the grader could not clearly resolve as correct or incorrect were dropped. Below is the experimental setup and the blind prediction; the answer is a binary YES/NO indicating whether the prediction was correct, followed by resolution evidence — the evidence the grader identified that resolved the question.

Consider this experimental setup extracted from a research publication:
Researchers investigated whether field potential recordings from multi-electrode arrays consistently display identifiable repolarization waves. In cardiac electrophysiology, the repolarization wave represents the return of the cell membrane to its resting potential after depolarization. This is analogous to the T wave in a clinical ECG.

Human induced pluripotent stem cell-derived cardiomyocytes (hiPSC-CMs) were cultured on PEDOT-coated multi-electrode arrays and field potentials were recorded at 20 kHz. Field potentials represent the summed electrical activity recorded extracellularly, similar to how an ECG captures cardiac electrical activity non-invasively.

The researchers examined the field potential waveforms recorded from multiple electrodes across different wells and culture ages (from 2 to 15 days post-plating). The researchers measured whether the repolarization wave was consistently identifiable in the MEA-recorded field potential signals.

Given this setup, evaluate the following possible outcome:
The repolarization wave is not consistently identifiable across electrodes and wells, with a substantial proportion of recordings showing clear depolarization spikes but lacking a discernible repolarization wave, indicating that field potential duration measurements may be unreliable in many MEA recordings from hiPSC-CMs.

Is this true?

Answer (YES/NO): YES